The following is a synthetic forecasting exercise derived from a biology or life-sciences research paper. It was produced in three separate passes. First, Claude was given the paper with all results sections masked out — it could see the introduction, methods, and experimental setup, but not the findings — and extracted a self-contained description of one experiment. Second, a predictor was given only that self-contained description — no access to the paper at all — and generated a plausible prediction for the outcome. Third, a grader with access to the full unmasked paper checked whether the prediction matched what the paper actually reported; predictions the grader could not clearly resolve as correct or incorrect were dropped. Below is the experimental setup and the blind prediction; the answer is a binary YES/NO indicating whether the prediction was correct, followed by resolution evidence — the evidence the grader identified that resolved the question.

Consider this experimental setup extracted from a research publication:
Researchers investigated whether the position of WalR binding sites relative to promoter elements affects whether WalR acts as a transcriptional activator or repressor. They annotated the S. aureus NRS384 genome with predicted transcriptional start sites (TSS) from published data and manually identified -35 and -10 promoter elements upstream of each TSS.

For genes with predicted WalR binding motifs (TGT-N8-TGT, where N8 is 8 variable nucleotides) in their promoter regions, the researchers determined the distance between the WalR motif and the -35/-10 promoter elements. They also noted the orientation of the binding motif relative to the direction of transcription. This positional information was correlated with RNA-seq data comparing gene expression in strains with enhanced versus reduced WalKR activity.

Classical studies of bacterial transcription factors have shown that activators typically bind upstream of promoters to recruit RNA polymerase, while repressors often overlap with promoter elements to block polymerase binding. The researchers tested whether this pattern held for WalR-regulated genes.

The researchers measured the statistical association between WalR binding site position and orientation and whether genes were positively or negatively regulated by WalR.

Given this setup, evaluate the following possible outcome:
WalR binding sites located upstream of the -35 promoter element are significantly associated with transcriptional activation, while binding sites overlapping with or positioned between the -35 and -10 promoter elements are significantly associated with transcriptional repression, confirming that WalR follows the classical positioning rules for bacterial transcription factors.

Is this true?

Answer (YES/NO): YES